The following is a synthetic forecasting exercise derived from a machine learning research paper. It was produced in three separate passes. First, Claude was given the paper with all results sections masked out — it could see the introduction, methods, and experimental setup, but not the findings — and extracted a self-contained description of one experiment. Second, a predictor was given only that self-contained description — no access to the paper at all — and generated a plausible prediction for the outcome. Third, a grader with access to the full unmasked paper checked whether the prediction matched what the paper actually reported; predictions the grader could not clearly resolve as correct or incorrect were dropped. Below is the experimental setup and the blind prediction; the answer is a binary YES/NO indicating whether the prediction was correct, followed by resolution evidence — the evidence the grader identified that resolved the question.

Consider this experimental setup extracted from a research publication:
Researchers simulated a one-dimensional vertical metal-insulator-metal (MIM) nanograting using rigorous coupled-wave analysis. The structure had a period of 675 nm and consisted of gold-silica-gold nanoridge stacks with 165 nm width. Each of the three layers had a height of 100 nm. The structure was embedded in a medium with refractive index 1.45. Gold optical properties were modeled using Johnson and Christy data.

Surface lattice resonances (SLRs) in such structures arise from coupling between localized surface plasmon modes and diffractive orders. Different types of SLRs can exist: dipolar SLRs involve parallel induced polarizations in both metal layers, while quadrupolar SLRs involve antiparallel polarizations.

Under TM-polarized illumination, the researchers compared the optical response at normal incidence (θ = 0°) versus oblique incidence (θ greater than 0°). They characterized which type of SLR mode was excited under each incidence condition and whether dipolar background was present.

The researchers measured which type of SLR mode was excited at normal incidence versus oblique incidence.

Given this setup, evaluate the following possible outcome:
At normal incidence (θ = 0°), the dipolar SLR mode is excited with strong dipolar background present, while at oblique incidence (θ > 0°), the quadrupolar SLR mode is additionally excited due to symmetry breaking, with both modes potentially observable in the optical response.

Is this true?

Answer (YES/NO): NO